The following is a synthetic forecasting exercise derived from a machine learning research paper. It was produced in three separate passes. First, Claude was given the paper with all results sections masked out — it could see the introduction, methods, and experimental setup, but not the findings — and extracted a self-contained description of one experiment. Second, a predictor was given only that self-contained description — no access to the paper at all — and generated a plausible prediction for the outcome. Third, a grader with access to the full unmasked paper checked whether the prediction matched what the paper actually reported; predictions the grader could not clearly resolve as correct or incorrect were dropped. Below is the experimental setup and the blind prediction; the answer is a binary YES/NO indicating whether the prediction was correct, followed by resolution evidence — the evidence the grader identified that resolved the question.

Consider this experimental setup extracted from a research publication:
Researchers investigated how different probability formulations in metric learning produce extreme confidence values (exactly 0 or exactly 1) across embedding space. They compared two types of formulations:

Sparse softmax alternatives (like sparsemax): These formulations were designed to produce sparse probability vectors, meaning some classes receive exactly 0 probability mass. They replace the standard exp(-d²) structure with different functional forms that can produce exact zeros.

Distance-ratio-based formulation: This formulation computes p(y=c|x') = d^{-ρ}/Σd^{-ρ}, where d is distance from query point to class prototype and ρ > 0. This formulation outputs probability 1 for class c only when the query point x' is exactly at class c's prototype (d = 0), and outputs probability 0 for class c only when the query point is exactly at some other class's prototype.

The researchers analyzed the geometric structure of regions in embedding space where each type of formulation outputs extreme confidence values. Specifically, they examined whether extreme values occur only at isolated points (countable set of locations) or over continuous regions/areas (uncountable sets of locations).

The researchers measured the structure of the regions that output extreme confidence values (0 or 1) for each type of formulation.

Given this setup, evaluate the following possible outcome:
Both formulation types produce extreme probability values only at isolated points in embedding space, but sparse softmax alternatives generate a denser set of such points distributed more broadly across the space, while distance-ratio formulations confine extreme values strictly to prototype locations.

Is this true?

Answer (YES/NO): NO